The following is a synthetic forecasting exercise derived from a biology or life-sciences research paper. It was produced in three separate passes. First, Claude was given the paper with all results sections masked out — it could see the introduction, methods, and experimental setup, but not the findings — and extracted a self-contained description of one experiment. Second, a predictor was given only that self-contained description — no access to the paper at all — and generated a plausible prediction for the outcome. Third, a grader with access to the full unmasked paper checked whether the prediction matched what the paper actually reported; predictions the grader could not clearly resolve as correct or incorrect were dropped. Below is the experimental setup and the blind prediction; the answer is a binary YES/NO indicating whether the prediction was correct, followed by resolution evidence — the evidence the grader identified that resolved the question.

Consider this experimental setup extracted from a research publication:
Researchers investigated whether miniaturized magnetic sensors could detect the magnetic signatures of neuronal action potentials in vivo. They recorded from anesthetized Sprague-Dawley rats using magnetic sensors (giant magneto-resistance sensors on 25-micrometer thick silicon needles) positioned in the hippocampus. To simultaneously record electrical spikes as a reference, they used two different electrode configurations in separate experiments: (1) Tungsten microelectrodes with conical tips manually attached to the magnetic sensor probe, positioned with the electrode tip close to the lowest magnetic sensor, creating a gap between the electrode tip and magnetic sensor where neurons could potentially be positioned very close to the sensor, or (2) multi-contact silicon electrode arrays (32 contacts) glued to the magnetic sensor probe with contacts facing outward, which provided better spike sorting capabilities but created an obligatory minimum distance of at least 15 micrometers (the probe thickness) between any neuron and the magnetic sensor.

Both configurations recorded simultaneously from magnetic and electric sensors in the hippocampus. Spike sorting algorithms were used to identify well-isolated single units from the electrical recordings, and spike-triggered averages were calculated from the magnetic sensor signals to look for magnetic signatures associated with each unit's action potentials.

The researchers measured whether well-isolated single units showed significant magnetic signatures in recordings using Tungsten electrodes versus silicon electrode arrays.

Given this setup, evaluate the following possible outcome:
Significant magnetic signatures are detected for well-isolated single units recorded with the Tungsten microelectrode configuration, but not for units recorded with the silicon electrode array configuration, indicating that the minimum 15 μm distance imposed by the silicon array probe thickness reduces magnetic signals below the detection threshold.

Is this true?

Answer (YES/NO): YES